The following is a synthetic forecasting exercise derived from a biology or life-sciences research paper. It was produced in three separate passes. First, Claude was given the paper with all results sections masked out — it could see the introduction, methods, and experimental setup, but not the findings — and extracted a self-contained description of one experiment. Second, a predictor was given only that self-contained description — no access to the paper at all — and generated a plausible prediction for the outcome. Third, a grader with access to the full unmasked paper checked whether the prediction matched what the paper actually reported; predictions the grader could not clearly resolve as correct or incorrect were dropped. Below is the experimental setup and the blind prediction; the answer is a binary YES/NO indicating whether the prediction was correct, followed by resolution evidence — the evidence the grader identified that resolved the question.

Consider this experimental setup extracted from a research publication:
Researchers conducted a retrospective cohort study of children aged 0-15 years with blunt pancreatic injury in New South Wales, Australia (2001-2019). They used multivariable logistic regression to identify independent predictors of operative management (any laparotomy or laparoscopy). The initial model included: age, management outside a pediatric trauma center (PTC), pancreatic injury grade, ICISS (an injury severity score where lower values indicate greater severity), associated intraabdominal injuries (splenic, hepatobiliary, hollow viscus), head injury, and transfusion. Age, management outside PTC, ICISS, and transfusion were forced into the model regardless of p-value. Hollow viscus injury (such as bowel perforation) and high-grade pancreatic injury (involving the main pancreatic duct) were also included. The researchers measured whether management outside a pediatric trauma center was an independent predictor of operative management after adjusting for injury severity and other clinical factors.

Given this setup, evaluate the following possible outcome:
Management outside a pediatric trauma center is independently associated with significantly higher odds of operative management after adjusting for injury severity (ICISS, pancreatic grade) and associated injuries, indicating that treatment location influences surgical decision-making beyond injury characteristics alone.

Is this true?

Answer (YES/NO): NO